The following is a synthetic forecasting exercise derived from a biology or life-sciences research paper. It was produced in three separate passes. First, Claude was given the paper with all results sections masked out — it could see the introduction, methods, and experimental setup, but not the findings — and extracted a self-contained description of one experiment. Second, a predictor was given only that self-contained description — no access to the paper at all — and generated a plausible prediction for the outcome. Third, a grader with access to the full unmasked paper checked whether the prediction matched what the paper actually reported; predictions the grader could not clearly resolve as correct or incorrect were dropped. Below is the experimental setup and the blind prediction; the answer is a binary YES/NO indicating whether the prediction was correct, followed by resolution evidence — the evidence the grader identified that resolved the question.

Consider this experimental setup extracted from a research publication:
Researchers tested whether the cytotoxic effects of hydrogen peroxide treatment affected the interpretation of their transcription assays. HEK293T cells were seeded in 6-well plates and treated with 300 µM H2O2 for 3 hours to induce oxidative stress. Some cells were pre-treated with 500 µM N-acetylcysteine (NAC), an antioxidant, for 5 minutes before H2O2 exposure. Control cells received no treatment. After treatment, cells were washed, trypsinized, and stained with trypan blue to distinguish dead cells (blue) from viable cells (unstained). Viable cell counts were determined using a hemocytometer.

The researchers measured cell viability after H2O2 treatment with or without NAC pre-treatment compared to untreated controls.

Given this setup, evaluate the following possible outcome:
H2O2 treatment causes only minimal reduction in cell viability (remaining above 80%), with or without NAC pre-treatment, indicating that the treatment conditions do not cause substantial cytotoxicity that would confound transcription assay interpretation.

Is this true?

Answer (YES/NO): YES